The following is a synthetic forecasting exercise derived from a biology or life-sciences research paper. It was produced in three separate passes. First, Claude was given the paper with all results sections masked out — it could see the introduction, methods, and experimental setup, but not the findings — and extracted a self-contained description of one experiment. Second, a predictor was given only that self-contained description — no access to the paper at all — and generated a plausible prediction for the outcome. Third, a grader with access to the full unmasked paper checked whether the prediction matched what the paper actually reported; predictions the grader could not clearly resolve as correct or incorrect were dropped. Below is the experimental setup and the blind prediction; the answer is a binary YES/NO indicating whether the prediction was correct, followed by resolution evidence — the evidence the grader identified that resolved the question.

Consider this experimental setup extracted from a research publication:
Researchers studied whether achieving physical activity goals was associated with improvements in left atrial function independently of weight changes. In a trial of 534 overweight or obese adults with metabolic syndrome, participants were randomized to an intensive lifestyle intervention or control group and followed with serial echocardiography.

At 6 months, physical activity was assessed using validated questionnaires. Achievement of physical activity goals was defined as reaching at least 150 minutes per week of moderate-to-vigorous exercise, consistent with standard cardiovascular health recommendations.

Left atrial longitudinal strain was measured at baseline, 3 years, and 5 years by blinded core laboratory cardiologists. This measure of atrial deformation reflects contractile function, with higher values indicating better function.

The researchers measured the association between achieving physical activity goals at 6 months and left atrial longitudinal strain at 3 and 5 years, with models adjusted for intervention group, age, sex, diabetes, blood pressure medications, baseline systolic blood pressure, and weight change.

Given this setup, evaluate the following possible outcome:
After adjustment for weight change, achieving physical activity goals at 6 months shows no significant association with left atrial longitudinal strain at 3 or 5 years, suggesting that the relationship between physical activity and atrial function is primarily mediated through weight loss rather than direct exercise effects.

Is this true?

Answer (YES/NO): NO